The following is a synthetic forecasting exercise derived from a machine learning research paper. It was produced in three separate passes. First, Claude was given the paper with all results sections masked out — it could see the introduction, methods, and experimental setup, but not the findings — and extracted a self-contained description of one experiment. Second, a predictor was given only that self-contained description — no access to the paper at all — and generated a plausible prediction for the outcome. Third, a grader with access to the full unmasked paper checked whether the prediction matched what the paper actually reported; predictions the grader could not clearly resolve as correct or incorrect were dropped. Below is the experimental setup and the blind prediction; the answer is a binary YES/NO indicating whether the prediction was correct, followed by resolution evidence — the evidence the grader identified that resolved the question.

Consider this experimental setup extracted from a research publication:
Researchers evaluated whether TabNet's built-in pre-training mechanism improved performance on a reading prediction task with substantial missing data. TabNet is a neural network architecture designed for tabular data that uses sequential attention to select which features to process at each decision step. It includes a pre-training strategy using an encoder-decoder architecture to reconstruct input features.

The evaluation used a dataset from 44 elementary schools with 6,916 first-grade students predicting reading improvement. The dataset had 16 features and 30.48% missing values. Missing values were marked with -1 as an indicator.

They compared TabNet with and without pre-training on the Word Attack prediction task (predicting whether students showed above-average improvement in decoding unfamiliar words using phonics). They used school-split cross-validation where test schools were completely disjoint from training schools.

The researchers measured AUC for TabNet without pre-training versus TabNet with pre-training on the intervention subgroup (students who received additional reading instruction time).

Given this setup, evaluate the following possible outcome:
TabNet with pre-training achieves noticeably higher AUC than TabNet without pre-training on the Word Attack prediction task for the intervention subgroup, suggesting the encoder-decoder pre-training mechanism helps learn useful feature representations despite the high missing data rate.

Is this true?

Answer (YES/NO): NO